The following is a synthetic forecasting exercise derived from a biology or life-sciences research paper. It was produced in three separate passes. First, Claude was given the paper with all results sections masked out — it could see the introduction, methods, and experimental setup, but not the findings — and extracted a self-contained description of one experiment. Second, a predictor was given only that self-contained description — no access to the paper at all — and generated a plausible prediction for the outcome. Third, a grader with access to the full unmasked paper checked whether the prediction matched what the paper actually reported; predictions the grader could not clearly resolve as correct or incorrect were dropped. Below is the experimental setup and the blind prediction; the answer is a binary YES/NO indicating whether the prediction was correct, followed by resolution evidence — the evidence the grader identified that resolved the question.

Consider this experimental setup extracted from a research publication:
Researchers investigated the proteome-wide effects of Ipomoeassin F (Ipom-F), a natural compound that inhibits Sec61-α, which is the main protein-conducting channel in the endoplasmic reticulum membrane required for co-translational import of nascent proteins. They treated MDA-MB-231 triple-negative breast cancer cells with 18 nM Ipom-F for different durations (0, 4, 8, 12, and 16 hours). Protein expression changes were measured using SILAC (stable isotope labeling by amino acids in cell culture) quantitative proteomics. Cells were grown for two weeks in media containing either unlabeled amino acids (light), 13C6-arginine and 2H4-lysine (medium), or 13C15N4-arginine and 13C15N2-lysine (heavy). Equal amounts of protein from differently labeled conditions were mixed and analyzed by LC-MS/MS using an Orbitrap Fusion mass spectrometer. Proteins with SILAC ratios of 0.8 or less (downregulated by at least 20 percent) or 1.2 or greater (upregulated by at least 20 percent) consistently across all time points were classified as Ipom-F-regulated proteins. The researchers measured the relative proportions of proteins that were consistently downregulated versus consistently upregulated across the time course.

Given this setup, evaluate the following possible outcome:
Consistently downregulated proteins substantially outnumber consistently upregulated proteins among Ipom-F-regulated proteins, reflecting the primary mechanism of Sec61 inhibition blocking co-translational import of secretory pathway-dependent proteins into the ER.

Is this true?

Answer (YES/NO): YES